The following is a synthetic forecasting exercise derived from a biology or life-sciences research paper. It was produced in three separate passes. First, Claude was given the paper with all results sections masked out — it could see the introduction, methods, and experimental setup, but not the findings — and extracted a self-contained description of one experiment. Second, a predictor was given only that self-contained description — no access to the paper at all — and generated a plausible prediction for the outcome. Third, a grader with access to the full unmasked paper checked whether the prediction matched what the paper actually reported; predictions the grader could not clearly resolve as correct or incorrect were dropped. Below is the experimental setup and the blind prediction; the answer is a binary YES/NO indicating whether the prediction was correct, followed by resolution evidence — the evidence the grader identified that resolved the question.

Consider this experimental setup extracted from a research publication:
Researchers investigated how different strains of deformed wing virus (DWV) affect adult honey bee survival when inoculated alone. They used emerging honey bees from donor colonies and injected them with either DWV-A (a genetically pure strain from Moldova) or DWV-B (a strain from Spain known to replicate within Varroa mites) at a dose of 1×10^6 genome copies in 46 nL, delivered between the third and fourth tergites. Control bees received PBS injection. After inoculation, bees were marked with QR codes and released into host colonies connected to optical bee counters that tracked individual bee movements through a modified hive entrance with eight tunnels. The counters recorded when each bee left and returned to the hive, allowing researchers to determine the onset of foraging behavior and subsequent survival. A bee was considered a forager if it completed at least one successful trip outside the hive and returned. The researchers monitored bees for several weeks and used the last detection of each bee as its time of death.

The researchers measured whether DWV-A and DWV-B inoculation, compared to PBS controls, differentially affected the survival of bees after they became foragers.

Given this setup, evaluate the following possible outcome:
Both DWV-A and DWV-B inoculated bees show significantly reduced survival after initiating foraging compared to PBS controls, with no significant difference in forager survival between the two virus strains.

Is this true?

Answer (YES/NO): NO